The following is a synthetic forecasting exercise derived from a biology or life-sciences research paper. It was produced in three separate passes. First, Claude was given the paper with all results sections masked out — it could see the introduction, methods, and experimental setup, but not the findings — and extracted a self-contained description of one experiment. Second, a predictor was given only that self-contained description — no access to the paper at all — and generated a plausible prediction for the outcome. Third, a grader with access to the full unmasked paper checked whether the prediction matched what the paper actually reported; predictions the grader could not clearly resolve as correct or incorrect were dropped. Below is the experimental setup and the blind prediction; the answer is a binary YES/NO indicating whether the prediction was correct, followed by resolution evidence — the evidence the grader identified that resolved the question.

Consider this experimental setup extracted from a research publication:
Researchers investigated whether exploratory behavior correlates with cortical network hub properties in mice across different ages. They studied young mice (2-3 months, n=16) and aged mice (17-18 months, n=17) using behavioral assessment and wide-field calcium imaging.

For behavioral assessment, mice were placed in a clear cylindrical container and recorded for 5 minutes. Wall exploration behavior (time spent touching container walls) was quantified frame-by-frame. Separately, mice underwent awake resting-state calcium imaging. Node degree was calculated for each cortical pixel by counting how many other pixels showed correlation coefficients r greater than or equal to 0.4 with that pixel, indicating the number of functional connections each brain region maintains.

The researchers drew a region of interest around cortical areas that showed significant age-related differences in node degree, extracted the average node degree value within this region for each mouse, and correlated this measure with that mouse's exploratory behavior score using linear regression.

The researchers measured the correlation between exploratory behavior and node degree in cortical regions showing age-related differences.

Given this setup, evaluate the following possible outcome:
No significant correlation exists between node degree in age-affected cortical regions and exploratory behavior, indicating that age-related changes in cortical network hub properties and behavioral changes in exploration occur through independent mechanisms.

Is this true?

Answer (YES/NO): NO